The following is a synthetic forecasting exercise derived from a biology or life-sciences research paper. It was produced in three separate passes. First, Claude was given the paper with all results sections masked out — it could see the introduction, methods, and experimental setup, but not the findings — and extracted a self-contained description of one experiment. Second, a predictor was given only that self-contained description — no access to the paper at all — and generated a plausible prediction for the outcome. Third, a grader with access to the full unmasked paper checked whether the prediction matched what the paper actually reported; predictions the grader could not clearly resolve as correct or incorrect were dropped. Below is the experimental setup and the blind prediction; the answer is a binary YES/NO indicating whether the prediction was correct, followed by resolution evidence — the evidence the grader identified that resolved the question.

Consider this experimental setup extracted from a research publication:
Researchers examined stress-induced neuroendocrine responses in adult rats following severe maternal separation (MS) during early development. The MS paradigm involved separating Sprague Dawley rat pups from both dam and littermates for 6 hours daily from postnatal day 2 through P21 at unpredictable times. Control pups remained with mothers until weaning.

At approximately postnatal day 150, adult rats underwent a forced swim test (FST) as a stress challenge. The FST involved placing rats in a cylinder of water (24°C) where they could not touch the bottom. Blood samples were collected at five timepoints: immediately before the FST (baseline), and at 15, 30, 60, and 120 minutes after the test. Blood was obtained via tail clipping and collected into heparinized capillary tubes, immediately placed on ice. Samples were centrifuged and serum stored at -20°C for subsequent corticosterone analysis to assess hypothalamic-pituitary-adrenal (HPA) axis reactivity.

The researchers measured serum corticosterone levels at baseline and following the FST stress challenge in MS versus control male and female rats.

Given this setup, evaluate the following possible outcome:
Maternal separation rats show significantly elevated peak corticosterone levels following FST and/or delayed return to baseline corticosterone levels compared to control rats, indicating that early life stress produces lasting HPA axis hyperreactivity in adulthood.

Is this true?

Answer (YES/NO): NO